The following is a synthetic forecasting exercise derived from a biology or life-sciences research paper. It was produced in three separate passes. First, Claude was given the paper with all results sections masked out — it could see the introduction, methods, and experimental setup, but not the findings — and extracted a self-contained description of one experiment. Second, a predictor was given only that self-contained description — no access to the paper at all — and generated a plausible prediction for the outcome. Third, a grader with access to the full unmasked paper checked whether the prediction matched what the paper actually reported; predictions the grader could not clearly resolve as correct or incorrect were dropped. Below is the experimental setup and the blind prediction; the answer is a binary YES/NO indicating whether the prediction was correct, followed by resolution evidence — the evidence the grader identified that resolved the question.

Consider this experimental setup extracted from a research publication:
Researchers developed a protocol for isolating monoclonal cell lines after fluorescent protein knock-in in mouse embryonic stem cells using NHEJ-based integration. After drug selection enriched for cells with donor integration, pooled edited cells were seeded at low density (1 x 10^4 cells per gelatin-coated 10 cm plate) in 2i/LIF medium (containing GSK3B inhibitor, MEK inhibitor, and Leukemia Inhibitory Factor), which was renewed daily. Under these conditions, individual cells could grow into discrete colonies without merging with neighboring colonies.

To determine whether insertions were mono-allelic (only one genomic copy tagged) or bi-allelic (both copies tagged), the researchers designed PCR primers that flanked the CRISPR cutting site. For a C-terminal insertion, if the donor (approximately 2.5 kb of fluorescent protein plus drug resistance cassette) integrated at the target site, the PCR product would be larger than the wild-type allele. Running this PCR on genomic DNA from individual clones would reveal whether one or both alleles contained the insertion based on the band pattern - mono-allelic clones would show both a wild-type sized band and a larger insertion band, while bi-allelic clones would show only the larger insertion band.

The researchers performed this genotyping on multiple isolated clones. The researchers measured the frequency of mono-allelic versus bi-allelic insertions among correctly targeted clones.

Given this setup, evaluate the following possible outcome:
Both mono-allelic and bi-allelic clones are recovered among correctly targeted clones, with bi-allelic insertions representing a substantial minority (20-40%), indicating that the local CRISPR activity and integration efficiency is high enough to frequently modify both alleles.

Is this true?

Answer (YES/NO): NO